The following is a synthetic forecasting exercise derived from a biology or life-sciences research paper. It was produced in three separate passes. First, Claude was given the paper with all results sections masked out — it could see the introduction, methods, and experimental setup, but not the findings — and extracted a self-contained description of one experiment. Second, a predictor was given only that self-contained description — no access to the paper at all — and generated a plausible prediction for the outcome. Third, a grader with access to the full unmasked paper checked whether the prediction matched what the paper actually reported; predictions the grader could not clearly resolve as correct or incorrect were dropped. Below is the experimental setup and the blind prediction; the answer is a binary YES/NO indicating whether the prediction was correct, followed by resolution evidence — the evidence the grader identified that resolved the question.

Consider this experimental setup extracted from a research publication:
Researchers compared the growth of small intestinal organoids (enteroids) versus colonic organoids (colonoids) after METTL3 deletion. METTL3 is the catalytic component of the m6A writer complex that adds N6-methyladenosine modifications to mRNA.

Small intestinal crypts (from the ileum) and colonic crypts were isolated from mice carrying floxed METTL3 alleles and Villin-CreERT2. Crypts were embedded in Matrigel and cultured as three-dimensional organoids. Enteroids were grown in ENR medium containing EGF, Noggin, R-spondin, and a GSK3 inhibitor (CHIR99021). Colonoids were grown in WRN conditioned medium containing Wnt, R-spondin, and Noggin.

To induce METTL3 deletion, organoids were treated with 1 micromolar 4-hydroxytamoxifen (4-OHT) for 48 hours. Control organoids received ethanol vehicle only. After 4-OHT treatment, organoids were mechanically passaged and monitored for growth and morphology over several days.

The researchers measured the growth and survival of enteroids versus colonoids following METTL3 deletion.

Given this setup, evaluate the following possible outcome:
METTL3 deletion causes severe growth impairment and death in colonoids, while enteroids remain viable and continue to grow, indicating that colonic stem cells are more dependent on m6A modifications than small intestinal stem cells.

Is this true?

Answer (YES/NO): NO